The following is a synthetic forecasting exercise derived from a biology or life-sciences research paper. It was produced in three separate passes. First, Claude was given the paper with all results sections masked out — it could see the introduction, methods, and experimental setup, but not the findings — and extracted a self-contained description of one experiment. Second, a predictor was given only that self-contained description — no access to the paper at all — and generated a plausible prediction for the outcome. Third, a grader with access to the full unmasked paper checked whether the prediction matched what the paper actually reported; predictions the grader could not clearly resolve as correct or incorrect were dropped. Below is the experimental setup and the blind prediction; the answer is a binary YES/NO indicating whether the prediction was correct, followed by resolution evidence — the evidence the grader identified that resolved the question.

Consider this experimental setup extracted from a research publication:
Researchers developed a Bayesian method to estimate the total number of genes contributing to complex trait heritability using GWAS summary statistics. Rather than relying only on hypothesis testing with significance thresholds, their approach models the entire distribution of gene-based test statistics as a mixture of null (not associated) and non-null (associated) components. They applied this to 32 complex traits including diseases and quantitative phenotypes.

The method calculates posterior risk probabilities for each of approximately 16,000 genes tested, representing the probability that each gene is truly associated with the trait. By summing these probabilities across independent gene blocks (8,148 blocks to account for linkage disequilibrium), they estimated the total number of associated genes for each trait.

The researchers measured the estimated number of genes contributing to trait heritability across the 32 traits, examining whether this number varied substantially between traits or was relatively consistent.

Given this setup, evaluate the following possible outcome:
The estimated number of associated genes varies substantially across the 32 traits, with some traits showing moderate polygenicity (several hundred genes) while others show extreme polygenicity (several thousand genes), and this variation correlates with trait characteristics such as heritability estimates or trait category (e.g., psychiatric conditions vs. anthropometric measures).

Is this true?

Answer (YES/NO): NO